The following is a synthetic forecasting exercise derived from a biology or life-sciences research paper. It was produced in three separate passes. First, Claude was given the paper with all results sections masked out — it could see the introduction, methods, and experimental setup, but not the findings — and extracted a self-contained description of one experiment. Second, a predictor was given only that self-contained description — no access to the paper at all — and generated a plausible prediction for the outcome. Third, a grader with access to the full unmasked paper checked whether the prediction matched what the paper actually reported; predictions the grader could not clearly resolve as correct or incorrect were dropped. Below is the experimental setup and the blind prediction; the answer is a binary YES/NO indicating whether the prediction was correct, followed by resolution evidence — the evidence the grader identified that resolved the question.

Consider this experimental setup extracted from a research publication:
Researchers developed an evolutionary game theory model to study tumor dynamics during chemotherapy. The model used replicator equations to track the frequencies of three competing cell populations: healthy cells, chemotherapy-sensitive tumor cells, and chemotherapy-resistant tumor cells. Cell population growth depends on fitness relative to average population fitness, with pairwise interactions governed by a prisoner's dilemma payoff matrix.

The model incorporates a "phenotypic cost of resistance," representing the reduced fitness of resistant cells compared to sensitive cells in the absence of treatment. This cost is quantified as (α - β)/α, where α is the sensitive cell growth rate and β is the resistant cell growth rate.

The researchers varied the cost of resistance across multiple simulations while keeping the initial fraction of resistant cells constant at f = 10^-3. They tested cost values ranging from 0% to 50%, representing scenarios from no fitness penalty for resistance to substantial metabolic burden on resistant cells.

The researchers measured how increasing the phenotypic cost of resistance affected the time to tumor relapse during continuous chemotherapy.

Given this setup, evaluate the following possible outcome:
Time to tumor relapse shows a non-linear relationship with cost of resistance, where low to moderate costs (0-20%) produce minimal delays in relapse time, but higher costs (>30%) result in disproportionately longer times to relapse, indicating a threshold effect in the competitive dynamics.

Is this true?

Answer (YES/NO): NO